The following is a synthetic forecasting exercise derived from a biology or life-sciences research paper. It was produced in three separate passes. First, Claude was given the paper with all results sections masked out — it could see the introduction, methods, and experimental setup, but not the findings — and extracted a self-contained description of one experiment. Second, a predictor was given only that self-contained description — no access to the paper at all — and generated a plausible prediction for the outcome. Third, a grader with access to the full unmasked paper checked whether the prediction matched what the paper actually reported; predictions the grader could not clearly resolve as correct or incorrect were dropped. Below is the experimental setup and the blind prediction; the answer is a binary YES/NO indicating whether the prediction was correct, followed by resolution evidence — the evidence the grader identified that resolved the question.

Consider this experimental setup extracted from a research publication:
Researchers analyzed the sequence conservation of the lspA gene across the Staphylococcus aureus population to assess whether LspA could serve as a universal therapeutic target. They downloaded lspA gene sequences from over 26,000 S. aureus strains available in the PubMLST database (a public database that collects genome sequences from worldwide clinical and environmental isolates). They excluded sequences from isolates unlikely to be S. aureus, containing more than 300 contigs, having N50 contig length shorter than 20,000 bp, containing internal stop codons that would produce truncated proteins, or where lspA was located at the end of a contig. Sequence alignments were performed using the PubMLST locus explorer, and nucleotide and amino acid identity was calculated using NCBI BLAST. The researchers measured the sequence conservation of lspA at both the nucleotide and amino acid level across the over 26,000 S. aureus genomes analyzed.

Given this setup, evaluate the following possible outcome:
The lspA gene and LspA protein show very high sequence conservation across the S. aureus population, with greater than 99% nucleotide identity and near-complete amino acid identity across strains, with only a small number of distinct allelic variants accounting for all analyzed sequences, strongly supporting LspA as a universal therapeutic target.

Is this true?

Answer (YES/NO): YES